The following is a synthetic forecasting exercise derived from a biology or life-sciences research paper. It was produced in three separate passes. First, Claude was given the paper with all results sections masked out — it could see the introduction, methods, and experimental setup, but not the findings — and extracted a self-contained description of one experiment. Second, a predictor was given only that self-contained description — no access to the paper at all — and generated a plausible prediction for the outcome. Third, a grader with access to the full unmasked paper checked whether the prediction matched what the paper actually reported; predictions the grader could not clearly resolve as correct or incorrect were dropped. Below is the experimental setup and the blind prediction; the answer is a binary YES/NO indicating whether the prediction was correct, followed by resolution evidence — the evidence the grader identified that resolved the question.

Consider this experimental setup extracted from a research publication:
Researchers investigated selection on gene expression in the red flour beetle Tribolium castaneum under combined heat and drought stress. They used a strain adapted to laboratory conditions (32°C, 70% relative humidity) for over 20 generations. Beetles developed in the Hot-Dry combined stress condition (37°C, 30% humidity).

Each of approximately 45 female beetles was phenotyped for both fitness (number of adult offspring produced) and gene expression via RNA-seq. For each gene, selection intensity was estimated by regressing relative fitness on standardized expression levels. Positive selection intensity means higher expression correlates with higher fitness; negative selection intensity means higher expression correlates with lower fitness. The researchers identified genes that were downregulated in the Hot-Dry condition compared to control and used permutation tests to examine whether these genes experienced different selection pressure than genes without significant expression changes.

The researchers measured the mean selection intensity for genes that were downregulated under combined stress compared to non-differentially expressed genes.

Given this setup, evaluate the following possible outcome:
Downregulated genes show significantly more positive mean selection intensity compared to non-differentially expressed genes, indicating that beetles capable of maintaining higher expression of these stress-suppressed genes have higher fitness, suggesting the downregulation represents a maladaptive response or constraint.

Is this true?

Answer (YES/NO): NO